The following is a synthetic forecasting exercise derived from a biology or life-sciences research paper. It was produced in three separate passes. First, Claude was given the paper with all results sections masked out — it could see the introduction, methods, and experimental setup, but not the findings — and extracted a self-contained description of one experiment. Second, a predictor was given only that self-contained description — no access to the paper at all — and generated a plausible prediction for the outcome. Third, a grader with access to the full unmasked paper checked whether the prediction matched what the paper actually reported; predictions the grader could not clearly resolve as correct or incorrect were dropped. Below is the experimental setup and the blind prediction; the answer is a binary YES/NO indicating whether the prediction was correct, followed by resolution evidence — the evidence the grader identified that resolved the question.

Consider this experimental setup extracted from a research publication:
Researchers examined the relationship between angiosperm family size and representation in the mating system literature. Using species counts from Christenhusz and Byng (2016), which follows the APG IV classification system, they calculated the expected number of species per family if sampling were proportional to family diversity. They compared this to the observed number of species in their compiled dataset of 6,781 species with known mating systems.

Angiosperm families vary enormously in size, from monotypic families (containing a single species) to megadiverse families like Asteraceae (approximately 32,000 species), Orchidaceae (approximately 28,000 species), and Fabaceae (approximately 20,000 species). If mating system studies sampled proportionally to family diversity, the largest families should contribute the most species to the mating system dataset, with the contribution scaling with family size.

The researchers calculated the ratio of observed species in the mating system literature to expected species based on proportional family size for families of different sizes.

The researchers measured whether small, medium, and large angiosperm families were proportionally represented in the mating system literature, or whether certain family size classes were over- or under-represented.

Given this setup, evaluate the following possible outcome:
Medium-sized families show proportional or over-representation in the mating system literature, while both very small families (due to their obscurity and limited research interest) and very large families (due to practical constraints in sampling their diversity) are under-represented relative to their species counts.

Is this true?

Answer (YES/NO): NO